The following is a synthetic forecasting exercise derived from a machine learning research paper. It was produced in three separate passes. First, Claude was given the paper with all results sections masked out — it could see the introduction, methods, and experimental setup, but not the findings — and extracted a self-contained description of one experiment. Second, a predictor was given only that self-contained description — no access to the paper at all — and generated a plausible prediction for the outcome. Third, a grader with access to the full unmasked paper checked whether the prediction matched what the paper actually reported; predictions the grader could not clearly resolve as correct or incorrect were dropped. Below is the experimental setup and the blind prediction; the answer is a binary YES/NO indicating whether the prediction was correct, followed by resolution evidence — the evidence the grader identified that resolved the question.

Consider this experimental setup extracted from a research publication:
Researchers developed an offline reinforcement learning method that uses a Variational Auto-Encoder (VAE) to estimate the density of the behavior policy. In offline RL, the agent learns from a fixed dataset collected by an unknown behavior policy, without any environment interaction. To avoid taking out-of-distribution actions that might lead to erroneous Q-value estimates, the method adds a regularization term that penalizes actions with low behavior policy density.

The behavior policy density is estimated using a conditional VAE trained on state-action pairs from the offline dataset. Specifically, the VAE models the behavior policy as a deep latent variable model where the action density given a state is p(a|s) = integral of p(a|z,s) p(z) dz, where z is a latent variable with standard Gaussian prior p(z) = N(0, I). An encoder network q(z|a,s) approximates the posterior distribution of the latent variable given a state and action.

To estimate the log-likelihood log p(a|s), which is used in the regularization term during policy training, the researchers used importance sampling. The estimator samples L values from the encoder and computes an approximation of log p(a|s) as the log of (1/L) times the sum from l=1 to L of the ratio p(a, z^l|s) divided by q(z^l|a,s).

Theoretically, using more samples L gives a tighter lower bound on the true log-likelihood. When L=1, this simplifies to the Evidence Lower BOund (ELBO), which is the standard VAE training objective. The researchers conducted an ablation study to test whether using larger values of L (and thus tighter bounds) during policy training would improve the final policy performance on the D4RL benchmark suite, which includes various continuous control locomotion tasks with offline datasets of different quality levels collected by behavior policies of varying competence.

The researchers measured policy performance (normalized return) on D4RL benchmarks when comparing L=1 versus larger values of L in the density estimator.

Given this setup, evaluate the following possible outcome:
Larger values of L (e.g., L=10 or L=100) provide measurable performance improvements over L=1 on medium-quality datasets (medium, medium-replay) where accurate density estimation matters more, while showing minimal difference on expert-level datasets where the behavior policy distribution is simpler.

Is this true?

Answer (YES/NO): NO